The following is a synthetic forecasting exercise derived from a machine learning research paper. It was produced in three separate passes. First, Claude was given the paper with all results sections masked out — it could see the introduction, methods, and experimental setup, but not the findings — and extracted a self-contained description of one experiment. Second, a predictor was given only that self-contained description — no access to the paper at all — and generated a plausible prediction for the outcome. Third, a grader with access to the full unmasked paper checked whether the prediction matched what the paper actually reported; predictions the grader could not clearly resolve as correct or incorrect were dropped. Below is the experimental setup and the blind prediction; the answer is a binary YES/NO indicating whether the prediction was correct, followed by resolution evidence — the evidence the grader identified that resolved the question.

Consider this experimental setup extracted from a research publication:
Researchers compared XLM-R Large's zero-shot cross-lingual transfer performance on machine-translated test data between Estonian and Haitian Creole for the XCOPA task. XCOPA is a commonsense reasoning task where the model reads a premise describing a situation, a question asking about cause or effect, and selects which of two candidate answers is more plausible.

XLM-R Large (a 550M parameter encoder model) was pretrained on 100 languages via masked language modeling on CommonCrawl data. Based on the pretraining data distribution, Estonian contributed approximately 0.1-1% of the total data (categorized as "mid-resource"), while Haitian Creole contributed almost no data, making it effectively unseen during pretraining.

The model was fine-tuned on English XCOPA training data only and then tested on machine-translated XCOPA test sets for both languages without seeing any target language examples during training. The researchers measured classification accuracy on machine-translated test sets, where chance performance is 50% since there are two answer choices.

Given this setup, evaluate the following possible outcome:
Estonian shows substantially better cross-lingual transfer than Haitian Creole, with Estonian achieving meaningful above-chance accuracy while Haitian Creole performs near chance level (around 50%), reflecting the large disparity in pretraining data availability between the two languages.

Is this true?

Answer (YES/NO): NO